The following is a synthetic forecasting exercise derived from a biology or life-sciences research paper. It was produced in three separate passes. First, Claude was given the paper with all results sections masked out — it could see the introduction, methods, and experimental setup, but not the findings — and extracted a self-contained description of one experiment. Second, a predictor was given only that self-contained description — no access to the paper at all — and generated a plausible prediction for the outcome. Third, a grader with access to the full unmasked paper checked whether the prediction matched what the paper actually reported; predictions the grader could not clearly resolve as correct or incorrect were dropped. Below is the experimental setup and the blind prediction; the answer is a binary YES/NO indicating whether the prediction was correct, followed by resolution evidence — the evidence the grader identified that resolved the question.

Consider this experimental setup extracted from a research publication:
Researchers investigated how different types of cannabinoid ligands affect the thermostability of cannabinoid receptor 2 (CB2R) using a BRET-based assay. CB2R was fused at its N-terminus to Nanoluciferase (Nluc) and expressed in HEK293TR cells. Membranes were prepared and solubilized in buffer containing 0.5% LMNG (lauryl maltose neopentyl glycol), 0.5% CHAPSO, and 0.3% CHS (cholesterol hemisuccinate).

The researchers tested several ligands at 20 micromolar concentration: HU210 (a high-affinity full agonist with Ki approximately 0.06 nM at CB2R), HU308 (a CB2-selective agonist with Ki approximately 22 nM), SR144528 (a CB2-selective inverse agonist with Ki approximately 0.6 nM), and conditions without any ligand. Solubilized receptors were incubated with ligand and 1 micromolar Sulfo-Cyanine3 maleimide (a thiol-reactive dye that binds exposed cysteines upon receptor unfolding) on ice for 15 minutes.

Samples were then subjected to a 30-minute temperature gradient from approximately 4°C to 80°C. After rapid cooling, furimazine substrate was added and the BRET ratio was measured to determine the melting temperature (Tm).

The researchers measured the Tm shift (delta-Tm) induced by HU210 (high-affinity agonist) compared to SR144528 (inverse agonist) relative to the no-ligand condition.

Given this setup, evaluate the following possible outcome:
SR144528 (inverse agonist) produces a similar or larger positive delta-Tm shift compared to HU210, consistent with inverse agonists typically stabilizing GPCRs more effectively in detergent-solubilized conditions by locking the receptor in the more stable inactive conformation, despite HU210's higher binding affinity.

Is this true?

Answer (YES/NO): NO